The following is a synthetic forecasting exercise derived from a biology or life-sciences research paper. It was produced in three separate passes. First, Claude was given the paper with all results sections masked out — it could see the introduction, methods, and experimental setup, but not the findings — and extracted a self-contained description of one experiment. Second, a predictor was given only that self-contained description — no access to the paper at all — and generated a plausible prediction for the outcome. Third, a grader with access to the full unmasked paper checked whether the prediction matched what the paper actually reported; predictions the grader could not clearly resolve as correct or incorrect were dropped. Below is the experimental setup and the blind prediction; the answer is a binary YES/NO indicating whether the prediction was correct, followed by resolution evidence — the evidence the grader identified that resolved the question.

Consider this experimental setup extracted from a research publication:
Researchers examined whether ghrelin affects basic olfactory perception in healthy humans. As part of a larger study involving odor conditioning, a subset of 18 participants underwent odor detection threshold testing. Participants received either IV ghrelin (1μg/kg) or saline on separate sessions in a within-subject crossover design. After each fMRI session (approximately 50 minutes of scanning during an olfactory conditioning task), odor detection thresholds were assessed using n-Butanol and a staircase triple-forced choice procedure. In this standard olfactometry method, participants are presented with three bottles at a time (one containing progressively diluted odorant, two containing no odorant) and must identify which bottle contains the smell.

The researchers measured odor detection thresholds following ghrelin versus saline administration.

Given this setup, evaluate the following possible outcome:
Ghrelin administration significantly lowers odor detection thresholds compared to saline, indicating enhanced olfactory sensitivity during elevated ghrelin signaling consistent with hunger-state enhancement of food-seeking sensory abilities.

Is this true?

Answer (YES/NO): NO